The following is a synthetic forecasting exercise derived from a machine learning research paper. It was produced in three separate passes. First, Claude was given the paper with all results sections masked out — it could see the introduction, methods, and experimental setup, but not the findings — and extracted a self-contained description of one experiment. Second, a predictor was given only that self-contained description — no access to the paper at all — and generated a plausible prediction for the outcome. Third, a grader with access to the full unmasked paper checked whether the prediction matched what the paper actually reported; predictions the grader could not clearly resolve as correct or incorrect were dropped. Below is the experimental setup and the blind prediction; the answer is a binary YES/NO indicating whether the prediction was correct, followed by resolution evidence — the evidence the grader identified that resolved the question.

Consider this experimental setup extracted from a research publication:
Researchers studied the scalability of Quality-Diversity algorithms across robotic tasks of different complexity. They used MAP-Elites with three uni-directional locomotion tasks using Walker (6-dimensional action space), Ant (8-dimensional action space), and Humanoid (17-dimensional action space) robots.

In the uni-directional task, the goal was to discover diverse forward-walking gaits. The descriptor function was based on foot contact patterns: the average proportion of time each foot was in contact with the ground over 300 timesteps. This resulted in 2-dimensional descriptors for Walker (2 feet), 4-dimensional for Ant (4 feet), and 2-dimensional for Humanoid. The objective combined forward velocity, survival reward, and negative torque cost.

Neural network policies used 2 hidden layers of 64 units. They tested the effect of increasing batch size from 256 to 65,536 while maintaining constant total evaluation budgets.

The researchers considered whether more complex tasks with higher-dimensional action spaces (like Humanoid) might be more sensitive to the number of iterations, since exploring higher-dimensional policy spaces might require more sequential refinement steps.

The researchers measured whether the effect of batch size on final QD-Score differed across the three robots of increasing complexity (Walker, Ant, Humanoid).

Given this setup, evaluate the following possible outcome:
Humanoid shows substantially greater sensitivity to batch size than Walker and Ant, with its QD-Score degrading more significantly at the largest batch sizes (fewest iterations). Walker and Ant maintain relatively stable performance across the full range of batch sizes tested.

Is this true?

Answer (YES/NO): NO